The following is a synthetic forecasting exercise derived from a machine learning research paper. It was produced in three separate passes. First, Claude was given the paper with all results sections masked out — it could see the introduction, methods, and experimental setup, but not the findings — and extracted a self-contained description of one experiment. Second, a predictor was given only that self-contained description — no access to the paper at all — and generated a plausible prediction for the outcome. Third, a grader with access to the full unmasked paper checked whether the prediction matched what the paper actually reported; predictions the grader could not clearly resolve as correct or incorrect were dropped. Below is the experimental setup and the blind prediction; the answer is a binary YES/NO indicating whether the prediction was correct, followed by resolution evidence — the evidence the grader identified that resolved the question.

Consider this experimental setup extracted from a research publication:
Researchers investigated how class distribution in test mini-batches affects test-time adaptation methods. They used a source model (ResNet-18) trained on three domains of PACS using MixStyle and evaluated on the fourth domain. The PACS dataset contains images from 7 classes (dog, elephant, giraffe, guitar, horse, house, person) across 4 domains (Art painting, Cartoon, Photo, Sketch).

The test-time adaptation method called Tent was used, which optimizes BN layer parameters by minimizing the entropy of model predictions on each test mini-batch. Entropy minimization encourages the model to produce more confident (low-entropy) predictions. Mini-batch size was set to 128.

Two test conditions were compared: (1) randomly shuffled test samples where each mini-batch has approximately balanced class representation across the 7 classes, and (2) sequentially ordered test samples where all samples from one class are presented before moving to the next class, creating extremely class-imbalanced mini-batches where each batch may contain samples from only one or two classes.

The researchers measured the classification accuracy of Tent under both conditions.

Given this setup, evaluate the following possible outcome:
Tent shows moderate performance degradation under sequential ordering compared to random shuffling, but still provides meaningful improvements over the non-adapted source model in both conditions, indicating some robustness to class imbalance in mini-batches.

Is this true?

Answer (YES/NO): NO